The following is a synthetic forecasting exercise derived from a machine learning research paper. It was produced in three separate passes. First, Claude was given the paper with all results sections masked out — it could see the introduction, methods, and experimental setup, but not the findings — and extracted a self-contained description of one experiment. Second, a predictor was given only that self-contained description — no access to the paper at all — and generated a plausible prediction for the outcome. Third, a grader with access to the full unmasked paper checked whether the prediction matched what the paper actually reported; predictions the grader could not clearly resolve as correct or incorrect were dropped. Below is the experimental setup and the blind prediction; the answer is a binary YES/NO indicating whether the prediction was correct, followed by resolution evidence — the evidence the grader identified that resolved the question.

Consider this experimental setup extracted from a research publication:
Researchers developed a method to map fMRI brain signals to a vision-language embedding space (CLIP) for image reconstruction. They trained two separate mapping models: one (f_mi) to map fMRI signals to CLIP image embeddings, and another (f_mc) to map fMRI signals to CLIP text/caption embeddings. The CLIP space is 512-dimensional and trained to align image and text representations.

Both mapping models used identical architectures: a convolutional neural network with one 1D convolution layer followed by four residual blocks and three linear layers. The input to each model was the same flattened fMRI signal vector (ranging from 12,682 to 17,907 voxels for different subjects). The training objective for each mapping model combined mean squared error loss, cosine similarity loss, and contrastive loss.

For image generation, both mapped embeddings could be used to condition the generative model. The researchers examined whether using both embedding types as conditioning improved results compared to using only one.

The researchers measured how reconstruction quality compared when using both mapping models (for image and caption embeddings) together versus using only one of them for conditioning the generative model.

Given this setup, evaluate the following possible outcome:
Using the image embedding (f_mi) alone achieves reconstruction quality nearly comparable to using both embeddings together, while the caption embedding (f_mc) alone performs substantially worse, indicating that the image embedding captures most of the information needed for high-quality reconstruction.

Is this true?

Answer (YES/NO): NO